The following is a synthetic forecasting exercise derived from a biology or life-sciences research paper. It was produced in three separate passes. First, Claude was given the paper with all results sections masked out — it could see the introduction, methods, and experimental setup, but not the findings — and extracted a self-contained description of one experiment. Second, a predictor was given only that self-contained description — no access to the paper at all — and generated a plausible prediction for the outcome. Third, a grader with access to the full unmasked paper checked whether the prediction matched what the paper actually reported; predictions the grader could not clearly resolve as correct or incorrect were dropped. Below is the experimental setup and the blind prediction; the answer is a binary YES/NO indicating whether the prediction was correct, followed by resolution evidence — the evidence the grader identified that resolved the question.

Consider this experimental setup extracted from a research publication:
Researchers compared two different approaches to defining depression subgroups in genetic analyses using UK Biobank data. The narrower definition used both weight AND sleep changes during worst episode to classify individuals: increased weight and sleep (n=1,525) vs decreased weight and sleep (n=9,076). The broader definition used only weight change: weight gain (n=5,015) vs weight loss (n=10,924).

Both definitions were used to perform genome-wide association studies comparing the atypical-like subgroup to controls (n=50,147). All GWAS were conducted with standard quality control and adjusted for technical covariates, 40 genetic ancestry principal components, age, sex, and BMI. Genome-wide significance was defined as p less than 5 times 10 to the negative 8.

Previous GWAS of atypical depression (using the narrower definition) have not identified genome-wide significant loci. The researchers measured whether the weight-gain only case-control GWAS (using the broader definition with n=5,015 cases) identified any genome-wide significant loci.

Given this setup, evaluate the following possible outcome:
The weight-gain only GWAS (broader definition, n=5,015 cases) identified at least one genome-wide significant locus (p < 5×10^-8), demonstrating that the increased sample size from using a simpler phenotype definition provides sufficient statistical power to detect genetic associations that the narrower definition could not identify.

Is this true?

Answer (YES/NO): NO